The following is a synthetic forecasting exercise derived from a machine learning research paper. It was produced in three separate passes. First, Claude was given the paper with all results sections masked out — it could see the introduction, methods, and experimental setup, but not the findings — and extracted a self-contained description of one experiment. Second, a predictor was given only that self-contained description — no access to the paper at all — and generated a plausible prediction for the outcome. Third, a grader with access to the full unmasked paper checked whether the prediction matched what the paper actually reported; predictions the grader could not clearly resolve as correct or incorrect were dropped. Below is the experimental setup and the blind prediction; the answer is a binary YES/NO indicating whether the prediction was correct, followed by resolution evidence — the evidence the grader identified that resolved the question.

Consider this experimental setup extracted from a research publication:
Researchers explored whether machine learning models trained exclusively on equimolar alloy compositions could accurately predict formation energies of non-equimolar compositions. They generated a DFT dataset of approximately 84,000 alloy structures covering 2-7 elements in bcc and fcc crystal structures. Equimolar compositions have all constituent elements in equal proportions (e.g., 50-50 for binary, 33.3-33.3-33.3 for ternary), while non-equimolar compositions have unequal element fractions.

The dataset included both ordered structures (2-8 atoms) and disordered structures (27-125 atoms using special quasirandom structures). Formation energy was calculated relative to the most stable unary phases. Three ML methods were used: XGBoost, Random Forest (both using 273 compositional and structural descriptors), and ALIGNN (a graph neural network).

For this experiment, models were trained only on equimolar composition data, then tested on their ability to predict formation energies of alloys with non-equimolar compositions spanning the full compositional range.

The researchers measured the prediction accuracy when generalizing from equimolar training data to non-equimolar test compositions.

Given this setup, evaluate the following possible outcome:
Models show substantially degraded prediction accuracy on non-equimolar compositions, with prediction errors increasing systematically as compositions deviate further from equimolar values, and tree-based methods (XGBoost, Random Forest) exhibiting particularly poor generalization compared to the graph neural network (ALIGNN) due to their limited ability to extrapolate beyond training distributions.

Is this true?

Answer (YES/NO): NO